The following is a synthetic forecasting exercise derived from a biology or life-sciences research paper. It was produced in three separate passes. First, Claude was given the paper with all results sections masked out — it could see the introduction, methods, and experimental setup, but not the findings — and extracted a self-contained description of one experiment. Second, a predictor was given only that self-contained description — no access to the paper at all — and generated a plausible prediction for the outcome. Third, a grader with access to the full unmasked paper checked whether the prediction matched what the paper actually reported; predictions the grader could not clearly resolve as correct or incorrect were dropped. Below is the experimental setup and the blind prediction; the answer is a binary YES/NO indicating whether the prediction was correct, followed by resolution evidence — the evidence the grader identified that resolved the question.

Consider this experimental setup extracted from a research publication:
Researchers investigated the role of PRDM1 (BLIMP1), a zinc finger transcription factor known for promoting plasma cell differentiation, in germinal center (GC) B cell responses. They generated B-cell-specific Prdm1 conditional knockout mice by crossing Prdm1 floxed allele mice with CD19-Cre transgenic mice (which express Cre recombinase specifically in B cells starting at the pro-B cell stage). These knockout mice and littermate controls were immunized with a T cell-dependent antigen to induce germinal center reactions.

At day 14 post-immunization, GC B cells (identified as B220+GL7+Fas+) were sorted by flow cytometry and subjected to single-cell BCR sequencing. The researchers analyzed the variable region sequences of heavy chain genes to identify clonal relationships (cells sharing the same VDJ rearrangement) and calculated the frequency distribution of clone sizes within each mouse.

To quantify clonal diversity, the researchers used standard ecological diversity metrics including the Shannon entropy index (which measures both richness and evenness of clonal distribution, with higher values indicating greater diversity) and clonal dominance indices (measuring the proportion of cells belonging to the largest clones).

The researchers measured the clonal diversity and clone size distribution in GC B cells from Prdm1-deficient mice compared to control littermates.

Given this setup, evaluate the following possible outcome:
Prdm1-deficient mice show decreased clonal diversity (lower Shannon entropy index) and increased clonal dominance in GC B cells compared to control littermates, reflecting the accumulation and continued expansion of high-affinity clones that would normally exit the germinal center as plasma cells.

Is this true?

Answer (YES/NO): NO